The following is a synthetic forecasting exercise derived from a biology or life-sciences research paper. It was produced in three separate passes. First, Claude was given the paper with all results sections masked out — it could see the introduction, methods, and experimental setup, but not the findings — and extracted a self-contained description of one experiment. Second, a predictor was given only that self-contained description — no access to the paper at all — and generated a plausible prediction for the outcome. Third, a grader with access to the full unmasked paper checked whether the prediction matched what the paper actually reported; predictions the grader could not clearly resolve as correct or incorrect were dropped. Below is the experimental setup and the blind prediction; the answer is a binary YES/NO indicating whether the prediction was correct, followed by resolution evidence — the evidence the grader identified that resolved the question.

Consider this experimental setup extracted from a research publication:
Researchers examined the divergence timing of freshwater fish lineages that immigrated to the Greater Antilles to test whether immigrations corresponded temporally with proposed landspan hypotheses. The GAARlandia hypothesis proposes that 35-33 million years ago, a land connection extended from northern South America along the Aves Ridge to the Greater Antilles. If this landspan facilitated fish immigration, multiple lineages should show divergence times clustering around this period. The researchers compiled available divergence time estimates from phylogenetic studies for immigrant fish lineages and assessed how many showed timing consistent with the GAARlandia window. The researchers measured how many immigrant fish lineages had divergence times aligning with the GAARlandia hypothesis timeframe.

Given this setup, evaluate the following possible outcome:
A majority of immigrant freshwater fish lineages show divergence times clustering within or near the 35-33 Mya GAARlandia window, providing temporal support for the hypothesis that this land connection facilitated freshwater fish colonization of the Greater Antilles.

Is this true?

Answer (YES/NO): NO